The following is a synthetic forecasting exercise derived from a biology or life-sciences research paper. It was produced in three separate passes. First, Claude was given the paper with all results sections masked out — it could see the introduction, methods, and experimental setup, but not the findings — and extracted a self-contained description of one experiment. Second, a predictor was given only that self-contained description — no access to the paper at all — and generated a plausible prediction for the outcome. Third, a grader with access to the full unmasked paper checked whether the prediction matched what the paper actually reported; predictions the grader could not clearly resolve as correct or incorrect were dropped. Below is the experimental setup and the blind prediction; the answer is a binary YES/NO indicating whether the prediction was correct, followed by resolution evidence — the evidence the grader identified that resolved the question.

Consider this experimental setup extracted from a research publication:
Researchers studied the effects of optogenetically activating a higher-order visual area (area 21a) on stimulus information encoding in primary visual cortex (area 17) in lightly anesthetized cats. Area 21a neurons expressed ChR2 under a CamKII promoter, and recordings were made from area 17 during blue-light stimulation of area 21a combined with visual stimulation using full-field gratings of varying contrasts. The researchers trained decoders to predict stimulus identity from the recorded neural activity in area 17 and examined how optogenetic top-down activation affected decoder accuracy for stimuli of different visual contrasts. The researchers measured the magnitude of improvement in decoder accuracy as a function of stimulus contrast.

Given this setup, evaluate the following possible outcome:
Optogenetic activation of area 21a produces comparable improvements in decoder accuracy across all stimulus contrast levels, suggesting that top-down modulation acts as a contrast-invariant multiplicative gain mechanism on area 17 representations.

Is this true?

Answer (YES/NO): NO